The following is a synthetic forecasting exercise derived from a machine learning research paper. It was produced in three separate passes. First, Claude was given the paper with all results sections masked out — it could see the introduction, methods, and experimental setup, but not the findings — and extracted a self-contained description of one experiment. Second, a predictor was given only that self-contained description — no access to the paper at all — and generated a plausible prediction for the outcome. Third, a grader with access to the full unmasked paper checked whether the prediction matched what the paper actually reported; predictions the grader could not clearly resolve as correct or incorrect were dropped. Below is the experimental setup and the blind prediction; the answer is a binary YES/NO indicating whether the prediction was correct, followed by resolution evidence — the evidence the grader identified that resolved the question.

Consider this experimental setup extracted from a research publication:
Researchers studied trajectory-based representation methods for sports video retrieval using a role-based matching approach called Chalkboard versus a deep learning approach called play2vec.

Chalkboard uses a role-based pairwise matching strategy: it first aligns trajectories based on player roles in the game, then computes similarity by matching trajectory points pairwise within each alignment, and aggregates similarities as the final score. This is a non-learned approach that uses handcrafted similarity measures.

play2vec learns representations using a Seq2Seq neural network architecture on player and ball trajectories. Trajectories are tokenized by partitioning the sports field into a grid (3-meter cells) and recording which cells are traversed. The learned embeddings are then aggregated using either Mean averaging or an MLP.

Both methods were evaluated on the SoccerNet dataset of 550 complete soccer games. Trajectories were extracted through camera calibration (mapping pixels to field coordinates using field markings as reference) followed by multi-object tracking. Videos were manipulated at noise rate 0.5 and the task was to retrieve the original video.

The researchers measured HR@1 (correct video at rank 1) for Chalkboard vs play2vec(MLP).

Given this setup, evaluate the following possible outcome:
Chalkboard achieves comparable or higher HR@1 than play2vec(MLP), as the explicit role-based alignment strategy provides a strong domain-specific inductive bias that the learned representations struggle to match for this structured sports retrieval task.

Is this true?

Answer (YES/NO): NO